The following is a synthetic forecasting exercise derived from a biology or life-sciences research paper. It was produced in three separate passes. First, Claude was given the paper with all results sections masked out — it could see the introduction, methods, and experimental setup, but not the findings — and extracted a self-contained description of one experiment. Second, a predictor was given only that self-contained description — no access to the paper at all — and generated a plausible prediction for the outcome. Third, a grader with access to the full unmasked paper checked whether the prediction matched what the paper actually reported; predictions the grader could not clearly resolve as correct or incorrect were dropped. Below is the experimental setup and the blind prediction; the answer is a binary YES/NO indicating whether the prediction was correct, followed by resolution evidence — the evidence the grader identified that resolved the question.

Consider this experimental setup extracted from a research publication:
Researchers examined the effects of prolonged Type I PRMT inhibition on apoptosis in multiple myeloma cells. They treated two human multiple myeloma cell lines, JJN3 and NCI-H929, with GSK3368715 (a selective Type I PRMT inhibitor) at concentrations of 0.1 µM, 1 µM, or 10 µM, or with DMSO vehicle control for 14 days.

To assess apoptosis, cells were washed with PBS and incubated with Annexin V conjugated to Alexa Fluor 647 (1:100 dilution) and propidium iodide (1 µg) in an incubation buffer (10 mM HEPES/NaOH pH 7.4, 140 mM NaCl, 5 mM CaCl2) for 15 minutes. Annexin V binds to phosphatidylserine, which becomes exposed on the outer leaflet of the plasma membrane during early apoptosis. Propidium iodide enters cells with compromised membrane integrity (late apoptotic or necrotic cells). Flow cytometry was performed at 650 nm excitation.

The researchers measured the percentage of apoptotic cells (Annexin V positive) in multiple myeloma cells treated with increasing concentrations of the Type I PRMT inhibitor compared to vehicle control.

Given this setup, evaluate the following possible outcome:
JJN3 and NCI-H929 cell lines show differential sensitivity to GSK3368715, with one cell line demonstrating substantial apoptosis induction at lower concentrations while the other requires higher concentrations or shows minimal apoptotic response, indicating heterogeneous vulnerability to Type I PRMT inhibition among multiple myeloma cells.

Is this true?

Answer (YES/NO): NO